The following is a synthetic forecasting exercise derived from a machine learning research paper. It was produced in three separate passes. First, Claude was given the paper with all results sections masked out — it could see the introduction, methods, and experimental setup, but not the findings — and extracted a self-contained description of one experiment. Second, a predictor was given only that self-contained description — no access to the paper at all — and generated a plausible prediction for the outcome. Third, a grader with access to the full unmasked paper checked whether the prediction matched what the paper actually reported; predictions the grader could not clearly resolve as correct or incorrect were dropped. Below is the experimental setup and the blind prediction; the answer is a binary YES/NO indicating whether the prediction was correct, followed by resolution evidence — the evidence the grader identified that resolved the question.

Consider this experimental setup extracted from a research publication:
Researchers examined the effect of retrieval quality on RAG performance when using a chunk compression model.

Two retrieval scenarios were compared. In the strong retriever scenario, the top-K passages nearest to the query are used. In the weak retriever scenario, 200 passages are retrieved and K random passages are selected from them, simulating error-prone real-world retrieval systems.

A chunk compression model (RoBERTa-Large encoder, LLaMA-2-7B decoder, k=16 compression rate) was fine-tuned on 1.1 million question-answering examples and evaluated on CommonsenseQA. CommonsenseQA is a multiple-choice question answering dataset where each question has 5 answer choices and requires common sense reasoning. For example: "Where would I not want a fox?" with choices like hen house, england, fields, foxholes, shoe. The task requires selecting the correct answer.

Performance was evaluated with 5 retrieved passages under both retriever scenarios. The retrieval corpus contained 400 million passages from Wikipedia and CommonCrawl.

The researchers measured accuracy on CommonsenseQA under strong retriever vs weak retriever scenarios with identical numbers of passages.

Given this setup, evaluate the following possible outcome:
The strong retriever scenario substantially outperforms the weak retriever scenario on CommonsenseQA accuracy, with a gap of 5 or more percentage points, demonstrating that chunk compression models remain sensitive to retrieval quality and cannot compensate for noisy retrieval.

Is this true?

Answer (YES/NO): NO